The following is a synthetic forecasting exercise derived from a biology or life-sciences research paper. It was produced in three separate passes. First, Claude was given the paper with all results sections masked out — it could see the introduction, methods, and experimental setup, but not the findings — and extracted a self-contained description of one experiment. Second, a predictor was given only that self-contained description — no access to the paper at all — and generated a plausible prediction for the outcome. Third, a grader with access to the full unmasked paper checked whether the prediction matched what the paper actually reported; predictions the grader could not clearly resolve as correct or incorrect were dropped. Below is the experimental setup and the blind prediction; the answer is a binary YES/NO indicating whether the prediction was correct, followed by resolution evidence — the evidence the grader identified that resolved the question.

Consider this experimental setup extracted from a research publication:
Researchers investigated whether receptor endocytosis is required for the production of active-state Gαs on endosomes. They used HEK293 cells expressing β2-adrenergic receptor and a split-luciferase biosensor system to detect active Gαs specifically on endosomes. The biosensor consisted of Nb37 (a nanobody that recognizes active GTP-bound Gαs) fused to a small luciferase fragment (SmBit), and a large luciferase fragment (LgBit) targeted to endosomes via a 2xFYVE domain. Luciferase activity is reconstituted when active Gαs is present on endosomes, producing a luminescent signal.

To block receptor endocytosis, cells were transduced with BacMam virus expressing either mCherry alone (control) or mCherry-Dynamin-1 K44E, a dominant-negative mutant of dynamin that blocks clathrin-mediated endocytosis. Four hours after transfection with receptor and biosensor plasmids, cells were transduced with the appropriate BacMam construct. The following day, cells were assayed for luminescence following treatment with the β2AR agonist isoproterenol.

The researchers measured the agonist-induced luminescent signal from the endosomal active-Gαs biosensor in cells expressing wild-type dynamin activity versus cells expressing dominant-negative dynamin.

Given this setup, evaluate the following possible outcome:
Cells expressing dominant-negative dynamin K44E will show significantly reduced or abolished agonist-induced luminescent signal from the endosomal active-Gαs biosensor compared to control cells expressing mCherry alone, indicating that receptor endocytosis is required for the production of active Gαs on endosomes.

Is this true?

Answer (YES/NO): YES